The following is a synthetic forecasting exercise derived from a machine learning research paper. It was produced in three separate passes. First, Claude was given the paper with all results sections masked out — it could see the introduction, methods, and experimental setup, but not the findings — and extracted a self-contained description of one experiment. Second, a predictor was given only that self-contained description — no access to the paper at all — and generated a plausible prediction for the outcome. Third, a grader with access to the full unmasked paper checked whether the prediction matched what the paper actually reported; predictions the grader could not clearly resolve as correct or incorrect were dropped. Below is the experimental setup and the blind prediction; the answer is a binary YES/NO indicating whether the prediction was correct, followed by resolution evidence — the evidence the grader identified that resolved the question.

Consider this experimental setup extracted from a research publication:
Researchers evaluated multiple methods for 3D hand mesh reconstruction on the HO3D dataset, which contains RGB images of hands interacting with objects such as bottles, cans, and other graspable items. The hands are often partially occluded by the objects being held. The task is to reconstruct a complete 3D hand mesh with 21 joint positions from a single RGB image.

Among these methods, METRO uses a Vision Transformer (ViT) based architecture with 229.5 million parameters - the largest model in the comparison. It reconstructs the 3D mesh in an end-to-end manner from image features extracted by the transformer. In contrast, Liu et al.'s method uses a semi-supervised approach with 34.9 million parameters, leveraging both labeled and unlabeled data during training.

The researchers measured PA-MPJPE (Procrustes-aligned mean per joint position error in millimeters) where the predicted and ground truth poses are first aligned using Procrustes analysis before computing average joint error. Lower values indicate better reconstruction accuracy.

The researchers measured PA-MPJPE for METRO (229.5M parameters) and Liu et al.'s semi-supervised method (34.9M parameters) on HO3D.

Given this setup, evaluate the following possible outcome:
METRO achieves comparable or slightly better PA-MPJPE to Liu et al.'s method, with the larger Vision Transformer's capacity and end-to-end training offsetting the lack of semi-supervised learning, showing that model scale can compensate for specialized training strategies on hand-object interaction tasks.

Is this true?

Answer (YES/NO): NO